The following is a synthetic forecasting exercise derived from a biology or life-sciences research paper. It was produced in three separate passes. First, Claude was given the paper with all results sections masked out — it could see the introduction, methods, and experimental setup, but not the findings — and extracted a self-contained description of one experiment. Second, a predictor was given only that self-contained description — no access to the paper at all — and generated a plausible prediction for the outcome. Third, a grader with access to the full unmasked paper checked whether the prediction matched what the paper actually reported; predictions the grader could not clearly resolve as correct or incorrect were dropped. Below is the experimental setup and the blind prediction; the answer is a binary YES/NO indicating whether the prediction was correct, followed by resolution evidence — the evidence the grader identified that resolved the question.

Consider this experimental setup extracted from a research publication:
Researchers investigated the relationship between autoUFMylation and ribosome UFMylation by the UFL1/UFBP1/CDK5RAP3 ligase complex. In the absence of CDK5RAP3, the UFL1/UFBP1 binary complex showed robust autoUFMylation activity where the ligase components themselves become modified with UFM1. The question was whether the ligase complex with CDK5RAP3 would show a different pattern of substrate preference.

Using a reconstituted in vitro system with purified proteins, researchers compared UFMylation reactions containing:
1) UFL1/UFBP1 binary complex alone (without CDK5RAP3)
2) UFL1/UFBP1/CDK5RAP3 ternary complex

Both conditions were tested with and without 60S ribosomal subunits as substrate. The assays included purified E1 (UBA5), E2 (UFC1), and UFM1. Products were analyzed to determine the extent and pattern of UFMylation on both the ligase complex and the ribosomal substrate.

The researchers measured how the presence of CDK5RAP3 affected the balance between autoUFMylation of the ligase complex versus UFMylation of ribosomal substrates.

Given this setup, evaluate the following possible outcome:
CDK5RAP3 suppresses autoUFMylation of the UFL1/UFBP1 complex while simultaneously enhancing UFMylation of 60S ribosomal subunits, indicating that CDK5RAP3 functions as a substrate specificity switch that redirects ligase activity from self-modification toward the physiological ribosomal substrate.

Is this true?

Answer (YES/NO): NO